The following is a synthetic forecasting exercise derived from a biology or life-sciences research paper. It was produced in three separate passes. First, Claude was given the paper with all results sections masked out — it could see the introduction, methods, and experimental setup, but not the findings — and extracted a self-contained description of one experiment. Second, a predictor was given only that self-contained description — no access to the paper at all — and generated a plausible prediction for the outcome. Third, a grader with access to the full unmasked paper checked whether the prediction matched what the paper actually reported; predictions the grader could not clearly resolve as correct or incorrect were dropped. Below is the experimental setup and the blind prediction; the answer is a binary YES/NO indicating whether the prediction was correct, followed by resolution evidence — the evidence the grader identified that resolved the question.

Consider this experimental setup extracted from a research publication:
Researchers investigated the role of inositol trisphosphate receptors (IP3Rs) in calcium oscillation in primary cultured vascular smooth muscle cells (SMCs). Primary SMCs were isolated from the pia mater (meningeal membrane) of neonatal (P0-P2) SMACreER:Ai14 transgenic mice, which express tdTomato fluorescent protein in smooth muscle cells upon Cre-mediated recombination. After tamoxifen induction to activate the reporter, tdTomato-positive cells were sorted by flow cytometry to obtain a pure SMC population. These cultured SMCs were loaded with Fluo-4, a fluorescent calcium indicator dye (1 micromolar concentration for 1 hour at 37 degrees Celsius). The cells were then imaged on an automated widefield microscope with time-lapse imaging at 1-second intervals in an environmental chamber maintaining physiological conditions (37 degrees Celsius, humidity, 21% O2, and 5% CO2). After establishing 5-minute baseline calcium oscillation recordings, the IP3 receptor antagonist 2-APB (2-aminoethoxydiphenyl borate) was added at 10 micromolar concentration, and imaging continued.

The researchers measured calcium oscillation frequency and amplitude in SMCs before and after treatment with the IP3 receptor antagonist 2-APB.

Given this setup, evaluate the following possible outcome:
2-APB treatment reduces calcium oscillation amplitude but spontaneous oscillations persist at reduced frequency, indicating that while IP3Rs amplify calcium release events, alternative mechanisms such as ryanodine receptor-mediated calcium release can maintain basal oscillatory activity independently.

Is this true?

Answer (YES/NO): NO